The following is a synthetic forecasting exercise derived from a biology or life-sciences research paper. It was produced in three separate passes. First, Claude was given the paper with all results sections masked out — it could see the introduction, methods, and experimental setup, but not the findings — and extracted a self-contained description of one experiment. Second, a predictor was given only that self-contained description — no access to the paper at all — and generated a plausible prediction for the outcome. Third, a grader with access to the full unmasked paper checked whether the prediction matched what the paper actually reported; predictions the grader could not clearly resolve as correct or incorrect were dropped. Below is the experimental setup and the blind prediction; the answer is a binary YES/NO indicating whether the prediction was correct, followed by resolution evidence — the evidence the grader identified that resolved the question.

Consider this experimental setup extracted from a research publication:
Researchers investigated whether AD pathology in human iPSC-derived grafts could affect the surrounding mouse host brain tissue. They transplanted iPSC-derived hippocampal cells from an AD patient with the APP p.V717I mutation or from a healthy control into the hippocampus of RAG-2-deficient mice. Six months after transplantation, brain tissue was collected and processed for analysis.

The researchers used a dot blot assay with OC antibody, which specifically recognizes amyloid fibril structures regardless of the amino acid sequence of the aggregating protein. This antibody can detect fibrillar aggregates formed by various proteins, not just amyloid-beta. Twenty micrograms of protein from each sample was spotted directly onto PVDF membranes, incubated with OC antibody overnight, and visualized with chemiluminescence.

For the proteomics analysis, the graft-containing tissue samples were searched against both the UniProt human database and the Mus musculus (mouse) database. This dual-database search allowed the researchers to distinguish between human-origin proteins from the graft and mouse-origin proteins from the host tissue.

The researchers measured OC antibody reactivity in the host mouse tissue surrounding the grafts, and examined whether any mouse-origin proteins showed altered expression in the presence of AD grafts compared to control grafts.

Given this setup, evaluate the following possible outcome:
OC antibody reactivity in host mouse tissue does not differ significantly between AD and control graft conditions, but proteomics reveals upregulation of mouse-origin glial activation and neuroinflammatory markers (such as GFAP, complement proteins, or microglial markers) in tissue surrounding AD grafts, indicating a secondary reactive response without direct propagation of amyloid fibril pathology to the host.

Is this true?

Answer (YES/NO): NO